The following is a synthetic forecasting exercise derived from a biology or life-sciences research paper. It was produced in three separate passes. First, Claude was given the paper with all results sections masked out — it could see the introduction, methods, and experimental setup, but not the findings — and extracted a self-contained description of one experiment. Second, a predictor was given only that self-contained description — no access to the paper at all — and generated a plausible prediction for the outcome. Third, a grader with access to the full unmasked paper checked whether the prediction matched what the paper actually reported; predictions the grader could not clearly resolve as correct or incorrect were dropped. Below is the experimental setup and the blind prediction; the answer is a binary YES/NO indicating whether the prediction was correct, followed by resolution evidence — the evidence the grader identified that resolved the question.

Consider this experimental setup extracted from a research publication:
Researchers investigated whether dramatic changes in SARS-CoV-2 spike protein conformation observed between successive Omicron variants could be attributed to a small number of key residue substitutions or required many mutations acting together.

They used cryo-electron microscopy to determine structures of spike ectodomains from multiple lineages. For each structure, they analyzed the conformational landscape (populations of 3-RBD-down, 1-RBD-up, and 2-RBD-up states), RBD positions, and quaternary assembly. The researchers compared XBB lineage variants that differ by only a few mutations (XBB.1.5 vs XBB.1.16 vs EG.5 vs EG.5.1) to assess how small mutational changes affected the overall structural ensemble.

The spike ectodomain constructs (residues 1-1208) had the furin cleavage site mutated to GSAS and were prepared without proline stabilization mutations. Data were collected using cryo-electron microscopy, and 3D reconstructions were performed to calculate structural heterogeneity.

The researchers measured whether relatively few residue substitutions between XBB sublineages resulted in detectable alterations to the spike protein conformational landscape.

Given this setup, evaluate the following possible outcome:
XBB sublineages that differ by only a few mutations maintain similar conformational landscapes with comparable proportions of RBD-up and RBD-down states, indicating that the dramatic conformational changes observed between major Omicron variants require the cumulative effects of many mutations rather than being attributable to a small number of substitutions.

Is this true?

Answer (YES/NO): NO